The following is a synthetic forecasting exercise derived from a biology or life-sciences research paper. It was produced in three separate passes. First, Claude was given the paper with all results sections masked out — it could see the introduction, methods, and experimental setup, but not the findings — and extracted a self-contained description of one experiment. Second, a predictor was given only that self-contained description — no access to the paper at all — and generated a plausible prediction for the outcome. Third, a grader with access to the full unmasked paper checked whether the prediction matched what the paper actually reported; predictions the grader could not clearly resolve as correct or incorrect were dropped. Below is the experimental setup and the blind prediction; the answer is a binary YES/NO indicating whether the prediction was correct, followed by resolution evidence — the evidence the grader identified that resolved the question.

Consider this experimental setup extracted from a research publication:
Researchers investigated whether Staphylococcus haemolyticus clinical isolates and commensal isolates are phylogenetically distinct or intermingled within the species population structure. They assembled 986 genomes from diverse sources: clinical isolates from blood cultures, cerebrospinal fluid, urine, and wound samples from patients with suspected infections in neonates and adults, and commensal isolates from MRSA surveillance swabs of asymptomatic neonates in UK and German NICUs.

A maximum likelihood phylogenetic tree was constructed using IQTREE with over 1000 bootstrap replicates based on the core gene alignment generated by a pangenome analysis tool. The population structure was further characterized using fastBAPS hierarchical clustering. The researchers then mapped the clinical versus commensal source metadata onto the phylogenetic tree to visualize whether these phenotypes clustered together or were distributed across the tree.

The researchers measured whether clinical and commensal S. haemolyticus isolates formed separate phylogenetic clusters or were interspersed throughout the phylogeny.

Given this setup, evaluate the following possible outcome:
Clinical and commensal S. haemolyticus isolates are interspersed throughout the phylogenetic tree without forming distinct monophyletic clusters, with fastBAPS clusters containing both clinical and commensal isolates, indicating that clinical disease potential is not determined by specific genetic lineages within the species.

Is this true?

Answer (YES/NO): NO